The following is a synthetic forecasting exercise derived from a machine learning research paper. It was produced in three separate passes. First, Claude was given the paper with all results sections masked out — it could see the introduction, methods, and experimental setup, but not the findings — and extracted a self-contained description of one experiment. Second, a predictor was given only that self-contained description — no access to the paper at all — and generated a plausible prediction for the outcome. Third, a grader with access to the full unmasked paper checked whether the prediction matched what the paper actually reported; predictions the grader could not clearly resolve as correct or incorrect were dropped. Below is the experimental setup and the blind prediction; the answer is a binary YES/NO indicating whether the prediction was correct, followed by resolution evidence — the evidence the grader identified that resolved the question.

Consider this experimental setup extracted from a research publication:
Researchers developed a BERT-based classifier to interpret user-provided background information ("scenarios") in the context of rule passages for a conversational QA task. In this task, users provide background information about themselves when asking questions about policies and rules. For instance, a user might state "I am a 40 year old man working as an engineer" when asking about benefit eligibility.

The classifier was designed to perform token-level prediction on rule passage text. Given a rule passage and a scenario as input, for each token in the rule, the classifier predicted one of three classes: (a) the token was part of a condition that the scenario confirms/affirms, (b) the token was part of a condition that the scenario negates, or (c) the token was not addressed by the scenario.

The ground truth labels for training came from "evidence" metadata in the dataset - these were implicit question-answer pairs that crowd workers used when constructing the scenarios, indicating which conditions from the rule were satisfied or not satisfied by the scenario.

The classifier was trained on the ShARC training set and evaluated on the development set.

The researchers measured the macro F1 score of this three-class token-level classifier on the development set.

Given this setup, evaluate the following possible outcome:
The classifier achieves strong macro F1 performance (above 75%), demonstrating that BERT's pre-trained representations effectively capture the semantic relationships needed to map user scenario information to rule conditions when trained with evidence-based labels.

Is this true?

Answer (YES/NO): NO